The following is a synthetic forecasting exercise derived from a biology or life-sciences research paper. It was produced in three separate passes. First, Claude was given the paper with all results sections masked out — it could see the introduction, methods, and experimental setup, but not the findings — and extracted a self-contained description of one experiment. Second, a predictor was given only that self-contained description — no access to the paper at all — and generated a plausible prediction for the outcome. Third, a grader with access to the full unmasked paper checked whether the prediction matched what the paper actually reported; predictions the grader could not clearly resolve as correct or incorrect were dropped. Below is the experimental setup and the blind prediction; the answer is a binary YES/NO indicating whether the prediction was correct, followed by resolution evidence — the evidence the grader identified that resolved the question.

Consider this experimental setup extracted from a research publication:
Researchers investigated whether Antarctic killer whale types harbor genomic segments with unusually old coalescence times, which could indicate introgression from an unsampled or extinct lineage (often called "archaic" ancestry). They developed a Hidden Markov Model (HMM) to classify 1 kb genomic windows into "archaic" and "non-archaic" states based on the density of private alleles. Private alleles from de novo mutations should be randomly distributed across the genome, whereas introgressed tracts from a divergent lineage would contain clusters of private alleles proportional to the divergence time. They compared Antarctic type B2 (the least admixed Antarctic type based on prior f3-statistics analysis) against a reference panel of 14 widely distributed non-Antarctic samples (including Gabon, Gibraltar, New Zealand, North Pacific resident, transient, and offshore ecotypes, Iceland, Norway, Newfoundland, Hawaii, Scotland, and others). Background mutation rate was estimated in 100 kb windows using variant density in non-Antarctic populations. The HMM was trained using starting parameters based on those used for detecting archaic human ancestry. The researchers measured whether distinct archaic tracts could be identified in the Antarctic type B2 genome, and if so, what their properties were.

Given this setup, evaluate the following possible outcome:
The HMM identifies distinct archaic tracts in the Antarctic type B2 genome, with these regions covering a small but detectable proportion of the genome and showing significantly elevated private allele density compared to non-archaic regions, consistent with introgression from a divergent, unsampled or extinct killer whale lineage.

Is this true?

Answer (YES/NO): NO